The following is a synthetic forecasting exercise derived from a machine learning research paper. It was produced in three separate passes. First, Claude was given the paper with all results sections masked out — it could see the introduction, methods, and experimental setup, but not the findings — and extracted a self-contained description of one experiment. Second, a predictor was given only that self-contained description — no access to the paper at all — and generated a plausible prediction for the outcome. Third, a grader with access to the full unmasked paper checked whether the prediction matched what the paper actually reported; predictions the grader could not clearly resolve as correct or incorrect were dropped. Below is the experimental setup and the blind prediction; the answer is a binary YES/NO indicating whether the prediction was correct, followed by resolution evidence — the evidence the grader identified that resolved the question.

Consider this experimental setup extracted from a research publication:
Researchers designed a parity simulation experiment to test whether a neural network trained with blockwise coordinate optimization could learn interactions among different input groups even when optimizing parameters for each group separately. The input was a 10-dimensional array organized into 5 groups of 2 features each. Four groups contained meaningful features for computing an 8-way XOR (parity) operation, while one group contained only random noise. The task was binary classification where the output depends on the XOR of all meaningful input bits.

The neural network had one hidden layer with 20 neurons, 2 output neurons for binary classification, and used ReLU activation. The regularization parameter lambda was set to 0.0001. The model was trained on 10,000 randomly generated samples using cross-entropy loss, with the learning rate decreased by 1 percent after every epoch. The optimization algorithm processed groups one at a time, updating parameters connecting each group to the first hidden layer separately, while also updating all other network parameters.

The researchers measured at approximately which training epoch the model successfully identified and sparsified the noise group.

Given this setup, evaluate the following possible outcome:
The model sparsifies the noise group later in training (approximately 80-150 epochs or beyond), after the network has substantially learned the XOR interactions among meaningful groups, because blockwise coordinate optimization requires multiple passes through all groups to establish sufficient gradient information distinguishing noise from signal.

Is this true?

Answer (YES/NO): YES